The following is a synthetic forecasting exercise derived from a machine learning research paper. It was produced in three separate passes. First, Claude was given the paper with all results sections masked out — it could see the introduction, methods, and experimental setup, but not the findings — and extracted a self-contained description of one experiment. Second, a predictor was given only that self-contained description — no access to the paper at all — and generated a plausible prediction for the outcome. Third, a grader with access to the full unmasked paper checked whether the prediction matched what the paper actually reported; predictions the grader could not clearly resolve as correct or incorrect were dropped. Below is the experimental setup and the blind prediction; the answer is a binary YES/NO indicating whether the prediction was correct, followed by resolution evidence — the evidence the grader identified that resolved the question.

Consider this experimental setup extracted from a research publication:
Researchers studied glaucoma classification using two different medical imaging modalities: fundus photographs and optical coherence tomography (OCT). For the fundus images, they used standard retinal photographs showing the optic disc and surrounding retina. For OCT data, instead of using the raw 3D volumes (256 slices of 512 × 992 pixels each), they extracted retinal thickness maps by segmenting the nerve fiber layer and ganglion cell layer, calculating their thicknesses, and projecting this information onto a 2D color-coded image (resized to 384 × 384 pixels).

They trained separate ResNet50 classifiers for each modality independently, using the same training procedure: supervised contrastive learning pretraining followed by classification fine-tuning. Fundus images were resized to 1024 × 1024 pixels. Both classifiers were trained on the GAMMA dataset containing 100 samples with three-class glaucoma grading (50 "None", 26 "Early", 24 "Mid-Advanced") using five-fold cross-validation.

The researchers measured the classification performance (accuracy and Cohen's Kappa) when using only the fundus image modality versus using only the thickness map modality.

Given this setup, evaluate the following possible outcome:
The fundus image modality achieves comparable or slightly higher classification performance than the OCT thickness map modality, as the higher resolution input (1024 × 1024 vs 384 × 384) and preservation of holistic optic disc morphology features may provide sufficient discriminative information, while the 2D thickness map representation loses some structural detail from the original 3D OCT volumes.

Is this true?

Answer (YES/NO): NO